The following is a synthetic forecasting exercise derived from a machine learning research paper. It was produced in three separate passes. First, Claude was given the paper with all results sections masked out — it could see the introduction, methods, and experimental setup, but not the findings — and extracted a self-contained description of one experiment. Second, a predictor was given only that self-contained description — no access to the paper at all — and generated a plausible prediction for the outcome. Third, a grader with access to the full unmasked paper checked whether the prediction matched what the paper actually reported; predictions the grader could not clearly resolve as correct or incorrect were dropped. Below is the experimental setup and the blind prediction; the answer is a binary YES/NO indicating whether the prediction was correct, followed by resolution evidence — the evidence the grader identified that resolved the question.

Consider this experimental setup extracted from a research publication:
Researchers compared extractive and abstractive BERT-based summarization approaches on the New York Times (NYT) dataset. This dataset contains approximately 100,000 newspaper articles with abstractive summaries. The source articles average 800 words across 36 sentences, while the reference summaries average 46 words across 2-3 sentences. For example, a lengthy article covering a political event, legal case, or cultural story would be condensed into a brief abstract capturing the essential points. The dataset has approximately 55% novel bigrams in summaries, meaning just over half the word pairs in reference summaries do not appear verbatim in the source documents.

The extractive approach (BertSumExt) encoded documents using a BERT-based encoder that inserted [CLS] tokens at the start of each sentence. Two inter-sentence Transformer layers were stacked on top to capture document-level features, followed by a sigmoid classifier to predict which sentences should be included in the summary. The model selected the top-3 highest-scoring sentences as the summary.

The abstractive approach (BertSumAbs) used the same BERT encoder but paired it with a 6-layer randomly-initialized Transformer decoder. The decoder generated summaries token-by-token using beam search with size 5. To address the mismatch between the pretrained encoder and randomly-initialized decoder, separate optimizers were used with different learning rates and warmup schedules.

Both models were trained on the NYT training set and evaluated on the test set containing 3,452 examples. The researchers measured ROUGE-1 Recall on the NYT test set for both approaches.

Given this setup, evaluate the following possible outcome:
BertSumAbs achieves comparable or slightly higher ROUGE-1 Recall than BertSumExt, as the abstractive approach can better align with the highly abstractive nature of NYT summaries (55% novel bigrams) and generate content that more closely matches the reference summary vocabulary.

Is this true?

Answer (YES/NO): YES